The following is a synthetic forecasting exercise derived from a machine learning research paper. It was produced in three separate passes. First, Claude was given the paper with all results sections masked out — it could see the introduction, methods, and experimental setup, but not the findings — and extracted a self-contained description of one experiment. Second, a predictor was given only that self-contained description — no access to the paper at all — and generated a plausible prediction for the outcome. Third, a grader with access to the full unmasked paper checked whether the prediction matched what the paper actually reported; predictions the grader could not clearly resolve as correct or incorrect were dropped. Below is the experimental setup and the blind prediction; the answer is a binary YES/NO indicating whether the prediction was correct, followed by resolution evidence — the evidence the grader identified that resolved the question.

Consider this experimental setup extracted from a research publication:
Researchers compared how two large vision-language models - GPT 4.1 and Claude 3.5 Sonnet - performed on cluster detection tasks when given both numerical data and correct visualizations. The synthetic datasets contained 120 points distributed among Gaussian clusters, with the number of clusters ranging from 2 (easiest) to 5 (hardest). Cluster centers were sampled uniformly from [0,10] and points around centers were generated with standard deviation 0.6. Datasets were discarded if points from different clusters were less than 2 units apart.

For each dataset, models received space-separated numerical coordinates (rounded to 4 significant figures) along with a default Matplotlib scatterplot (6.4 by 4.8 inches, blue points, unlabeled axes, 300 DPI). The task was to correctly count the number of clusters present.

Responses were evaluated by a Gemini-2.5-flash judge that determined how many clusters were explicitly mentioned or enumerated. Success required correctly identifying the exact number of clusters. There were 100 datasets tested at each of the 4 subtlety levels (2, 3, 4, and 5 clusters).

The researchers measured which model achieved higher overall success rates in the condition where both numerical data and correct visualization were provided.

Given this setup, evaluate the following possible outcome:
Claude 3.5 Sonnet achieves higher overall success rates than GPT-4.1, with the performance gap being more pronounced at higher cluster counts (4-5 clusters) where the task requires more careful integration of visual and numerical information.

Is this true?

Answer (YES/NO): NO